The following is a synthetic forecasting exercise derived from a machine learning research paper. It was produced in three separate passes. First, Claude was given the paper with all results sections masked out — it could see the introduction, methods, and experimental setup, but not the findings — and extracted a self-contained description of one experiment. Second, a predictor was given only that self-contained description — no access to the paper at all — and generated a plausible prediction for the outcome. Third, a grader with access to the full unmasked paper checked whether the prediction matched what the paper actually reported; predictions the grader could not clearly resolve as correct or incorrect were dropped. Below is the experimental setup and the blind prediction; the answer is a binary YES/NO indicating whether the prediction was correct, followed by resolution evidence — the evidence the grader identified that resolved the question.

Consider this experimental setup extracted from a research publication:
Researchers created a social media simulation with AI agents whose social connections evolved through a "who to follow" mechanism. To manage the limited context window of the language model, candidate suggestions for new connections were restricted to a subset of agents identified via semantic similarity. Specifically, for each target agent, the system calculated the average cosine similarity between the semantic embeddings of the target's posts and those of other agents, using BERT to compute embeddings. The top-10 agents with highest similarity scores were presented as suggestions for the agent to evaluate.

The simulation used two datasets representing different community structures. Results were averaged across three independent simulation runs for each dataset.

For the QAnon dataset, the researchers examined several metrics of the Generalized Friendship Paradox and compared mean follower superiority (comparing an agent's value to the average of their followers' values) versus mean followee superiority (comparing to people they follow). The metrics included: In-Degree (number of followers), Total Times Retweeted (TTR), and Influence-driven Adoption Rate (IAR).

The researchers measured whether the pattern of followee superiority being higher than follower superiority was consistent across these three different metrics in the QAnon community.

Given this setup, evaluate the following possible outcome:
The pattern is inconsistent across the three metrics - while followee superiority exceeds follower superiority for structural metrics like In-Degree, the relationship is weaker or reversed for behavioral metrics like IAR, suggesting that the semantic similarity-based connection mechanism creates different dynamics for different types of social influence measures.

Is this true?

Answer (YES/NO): NO